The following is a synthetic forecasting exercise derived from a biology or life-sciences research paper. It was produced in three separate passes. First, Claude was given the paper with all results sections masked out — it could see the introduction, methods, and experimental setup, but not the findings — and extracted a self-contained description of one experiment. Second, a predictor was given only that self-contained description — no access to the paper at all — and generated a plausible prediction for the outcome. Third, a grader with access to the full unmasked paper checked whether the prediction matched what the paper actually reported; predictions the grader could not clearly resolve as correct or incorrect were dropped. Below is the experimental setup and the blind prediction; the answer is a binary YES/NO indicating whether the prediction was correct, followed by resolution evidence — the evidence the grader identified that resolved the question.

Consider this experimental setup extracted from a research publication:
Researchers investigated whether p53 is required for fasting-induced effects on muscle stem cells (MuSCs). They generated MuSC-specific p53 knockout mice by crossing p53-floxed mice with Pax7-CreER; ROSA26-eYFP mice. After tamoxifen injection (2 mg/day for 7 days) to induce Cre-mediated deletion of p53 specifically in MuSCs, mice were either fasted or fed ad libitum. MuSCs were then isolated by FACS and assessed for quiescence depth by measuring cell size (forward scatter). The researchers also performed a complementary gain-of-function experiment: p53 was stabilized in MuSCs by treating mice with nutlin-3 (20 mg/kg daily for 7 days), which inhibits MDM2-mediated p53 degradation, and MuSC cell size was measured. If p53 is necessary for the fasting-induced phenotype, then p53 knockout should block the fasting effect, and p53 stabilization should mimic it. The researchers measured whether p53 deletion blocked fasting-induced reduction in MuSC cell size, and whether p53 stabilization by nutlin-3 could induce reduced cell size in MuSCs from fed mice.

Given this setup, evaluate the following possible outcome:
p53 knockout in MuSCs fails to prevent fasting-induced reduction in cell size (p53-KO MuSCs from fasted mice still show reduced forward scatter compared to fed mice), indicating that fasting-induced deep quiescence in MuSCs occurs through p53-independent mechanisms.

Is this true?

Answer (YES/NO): NO